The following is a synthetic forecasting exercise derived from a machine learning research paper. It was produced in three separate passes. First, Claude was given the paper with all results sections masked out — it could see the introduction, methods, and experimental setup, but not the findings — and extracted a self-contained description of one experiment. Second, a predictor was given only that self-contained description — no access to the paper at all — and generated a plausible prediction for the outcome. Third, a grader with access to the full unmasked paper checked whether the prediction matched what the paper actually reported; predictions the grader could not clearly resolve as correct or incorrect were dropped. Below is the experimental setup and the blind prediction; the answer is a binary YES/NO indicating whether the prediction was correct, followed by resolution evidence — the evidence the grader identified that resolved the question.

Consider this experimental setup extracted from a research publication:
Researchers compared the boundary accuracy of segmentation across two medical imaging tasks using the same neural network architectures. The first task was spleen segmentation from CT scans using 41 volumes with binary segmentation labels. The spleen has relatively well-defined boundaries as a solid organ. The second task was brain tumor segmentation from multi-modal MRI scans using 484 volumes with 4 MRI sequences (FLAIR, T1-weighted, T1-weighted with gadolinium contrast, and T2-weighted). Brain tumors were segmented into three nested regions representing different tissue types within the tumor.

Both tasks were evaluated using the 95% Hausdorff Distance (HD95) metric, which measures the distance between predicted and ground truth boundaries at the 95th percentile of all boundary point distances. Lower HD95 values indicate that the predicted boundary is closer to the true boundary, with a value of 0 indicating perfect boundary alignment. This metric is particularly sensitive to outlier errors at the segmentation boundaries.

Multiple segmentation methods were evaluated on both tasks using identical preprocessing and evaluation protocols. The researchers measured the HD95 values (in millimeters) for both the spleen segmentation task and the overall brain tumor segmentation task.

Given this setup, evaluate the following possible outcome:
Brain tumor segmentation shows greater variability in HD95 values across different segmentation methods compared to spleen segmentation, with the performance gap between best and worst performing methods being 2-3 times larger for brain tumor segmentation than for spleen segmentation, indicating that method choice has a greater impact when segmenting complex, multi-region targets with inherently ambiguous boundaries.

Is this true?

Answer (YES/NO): NO